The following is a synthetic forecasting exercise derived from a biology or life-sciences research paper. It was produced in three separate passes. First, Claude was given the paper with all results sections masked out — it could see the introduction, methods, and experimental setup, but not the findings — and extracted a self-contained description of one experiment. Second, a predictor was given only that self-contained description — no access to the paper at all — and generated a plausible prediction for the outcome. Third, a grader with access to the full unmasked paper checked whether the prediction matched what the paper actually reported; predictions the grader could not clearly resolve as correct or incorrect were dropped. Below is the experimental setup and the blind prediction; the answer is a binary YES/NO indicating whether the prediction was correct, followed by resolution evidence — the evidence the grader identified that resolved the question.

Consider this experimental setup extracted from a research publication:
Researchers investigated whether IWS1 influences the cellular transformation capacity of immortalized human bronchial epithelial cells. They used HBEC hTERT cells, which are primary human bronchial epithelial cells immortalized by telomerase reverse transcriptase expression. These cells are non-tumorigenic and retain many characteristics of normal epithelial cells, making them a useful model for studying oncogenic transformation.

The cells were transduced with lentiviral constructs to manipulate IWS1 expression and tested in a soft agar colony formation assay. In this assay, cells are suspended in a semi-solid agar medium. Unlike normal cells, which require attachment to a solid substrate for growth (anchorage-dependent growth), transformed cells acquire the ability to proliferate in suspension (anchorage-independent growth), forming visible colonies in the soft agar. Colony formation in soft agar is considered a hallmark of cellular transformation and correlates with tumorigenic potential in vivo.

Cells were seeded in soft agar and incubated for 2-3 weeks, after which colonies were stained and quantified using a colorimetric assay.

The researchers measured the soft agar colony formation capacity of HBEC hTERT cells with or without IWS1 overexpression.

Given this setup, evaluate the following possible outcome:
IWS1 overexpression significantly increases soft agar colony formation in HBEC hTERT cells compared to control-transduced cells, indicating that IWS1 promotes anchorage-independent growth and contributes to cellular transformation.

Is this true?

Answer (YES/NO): NO